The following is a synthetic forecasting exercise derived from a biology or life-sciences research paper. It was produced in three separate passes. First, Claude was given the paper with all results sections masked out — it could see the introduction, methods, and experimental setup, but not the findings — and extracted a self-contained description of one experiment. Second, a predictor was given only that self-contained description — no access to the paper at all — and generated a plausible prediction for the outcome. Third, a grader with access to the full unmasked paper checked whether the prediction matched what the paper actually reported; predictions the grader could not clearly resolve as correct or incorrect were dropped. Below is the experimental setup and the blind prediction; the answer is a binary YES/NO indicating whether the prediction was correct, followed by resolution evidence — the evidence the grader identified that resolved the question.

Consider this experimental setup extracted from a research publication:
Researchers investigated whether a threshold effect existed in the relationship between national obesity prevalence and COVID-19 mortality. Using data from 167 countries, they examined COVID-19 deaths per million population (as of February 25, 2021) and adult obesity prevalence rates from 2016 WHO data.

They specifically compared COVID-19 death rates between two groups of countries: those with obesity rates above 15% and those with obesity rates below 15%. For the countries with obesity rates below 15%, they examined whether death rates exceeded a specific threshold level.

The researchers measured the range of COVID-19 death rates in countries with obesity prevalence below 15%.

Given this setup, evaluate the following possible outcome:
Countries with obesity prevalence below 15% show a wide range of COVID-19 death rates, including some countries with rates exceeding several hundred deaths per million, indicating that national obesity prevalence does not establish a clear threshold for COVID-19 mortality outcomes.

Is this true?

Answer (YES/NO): NO